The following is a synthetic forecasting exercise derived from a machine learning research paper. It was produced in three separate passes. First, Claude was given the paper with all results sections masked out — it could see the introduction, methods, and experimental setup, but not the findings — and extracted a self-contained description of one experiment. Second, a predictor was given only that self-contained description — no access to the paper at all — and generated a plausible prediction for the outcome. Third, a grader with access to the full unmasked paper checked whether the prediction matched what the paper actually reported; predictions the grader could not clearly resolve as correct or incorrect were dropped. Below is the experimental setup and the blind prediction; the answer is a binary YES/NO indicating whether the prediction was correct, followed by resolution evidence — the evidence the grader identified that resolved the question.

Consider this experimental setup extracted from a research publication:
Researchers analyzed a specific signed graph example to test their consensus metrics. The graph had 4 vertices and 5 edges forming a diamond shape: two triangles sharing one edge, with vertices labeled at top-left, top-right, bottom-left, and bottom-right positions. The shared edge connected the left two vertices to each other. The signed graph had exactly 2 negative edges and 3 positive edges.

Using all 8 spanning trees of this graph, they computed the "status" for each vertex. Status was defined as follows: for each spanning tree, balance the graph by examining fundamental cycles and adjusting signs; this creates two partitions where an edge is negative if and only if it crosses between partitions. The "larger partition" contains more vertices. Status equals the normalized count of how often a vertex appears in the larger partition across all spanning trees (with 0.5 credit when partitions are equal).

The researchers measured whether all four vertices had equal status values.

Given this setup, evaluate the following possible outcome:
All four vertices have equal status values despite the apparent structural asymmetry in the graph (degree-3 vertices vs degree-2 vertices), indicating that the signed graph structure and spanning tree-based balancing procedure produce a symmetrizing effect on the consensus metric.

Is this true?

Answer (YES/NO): NO